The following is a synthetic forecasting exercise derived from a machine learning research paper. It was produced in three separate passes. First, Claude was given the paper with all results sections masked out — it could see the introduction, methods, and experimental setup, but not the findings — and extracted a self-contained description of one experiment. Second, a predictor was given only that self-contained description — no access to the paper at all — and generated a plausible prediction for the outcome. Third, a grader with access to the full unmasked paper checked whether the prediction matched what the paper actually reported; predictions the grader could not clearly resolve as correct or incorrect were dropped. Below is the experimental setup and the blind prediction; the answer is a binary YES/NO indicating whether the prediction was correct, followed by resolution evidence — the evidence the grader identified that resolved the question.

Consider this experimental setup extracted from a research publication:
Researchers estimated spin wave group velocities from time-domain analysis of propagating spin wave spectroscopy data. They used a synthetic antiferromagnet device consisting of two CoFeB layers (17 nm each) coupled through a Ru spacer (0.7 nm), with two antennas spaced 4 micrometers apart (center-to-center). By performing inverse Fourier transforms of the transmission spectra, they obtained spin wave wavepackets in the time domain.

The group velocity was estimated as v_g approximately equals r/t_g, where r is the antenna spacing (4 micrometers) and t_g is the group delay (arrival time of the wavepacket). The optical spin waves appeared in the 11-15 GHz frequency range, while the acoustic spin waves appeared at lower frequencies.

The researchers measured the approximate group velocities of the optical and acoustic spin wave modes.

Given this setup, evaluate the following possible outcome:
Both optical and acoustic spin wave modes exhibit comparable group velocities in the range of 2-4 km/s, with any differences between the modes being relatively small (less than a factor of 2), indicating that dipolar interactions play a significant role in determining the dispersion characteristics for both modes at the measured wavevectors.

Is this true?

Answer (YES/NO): NO